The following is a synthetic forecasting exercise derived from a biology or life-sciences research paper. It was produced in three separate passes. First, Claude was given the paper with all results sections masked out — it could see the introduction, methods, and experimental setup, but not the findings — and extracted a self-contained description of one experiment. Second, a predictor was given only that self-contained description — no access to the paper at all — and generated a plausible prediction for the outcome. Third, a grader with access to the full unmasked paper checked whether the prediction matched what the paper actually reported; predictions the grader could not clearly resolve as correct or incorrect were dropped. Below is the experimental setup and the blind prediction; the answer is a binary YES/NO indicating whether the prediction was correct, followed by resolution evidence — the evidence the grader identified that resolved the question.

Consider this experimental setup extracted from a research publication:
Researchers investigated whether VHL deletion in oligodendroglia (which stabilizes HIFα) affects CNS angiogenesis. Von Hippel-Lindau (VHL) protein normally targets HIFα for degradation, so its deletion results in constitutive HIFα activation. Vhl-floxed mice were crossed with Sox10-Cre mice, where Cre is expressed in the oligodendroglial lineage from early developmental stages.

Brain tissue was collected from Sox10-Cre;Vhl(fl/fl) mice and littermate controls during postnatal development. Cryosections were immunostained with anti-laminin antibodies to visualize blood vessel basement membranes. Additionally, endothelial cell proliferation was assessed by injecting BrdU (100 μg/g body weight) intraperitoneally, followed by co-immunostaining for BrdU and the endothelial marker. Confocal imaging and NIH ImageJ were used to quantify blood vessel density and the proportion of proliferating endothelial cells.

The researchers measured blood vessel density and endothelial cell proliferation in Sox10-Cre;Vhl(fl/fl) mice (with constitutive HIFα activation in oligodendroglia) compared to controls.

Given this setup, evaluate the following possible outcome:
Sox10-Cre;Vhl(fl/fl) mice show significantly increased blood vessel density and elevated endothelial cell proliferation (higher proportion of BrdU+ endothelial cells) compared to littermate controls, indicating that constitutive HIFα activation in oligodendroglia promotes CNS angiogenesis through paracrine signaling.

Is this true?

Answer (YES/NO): YES